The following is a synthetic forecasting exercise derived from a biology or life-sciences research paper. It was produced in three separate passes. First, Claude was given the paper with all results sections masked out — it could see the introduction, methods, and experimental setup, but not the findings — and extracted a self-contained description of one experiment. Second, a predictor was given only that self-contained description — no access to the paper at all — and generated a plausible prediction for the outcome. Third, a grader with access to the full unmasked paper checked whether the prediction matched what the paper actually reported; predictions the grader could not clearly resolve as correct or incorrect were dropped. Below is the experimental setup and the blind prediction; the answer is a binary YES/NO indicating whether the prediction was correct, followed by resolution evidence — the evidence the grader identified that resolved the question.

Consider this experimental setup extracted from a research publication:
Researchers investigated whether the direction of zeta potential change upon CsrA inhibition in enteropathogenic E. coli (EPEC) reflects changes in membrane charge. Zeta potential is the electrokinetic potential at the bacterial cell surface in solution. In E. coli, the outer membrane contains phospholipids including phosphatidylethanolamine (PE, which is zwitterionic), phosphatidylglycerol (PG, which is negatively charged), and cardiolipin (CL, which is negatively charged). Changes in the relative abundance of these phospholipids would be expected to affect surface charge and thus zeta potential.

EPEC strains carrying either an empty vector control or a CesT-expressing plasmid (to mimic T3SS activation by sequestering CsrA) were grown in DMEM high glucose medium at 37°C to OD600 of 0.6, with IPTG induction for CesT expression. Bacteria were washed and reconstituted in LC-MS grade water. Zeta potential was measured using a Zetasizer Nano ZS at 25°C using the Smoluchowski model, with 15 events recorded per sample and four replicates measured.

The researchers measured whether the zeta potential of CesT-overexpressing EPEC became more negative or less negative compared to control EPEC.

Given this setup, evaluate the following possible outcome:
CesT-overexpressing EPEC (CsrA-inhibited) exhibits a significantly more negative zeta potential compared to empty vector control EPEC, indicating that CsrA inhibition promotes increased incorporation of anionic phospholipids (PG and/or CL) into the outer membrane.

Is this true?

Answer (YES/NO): NO